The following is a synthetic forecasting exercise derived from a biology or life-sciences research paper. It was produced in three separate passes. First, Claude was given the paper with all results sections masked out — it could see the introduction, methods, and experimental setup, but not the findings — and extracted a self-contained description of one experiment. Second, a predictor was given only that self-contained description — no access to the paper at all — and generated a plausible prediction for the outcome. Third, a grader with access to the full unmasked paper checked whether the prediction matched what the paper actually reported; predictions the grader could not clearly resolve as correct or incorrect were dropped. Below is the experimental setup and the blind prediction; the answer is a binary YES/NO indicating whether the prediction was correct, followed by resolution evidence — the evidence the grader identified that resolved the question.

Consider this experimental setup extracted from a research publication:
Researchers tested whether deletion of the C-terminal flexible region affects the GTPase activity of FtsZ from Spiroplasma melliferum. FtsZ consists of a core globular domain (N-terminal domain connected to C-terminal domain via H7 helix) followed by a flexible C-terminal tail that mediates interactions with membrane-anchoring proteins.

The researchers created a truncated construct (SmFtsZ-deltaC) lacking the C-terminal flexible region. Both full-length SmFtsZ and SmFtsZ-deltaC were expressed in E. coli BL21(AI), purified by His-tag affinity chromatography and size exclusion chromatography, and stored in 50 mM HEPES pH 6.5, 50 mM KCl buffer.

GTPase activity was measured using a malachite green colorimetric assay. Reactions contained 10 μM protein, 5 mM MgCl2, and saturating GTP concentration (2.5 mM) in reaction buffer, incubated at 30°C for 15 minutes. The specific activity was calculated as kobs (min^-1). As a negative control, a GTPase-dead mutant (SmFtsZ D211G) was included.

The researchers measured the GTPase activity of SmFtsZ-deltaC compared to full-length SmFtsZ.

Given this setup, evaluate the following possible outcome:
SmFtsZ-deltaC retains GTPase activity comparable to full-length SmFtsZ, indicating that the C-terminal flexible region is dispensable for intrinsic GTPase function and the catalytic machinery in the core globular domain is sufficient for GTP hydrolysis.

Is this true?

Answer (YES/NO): YES